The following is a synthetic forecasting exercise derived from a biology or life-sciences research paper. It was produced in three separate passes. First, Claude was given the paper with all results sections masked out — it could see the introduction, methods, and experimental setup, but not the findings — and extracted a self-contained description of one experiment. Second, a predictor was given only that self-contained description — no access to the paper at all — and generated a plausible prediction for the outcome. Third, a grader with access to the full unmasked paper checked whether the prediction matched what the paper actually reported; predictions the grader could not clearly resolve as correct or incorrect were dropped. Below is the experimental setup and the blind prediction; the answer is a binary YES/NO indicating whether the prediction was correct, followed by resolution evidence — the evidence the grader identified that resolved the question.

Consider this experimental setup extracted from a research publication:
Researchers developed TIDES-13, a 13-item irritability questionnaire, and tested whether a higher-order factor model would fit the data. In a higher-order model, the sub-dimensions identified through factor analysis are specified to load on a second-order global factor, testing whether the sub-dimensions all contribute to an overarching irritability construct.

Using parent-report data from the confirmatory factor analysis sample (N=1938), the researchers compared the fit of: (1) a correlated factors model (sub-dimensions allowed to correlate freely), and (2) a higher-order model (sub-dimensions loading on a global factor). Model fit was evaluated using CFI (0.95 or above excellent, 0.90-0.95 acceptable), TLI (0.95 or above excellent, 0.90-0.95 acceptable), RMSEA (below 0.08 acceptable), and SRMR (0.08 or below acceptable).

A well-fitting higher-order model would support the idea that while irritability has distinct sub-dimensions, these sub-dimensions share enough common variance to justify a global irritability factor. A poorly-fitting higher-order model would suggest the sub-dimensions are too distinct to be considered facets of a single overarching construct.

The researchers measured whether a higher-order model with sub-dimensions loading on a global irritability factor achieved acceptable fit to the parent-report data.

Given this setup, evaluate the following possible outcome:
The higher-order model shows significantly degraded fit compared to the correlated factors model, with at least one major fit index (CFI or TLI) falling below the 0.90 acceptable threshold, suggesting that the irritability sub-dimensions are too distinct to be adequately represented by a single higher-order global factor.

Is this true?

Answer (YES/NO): NO